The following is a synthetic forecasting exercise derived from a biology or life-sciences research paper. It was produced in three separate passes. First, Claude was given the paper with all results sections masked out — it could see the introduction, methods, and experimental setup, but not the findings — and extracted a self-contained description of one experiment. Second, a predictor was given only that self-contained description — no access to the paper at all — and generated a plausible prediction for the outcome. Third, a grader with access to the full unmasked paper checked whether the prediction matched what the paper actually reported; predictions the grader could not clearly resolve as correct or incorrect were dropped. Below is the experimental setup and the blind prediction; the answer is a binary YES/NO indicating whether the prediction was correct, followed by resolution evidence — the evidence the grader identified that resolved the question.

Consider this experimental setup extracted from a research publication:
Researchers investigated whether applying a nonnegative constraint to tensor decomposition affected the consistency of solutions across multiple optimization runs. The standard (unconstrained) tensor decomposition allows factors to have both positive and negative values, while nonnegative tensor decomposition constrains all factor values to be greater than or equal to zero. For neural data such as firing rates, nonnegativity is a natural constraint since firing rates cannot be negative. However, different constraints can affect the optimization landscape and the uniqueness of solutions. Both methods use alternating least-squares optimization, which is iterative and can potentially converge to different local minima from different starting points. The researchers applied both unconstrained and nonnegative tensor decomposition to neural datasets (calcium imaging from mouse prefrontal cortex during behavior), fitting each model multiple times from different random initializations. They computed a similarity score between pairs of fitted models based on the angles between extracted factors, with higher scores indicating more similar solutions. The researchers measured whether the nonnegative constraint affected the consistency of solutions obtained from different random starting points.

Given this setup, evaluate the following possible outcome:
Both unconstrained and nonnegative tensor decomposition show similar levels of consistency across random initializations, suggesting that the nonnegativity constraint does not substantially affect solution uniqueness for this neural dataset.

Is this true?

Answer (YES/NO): NO